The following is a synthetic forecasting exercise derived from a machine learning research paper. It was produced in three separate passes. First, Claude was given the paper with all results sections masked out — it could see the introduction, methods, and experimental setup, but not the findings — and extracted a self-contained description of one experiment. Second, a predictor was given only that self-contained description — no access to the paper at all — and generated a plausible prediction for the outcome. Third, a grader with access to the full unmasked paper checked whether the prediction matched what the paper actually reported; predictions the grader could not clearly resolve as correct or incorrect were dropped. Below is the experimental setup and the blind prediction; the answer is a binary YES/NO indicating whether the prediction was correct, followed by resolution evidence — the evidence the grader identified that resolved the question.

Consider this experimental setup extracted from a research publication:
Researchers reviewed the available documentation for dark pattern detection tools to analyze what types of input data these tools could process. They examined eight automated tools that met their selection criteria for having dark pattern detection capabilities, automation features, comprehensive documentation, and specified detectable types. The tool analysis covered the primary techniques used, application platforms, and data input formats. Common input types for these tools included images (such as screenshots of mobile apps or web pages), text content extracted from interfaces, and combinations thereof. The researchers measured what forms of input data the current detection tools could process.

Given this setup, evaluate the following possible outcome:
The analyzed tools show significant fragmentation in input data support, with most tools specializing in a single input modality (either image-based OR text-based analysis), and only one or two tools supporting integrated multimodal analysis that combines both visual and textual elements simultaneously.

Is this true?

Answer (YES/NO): YES